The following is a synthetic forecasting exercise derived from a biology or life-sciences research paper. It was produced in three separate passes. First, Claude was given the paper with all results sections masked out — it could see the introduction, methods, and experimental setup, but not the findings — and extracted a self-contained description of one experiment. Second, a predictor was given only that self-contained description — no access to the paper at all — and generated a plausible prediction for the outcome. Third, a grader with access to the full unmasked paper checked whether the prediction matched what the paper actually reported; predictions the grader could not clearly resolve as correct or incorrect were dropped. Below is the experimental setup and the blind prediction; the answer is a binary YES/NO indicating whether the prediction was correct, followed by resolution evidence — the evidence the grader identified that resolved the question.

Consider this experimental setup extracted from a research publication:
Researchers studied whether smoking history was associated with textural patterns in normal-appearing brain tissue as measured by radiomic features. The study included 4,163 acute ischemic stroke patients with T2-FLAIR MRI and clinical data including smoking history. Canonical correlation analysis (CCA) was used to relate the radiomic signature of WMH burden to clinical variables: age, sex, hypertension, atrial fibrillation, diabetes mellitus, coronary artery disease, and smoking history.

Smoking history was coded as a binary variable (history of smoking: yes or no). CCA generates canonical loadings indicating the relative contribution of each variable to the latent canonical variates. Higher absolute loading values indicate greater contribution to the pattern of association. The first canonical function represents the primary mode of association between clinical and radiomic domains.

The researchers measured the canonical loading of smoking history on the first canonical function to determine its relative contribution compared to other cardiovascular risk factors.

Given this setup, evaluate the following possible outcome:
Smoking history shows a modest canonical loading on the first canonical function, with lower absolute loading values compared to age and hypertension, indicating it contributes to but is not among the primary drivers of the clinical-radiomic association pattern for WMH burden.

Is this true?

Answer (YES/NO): YES